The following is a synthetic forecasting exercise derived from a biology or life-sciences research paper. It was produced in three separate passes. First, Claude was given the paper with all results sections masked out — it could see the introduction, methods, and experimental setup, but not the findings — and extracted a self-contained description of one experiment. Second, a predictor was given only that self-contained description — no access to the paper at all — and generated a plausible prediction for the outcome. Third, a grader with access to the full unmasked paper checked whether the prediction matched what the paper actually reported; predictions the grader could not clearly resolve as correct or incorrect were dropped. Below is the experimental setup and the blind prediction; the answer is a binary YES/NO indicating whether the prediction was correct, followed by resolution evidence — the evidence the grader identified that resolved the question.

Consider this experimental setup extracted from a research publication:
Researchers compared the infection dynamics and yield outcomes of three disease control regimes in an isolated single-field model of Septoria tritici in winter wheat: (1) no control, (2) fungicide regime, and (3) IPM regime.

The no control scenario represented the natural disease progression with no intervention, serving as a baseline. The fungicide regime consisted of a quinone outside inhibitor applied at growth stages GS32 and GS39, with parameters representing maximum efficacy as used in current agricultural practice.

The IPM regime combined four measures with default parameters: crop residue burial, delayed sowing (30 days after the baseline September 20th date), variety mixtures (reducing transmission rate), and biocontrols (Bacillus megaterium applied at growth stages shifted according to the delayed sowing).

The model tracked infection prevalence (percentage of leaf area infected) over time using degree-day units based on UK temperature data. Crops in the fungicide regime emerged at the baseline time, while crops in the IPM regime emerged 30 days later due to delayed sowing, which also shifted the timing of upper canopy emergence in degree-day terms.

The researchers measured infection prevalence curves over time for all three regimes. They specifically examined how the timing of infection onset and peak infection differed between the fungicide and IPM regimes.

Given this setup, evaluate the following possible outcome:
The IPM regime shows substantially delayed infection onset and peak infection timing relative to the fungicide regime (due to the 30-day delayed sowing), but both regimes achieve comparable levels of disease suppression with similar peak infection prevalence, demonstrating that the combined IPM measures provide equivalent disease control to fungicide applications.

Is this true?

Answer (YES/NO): NO